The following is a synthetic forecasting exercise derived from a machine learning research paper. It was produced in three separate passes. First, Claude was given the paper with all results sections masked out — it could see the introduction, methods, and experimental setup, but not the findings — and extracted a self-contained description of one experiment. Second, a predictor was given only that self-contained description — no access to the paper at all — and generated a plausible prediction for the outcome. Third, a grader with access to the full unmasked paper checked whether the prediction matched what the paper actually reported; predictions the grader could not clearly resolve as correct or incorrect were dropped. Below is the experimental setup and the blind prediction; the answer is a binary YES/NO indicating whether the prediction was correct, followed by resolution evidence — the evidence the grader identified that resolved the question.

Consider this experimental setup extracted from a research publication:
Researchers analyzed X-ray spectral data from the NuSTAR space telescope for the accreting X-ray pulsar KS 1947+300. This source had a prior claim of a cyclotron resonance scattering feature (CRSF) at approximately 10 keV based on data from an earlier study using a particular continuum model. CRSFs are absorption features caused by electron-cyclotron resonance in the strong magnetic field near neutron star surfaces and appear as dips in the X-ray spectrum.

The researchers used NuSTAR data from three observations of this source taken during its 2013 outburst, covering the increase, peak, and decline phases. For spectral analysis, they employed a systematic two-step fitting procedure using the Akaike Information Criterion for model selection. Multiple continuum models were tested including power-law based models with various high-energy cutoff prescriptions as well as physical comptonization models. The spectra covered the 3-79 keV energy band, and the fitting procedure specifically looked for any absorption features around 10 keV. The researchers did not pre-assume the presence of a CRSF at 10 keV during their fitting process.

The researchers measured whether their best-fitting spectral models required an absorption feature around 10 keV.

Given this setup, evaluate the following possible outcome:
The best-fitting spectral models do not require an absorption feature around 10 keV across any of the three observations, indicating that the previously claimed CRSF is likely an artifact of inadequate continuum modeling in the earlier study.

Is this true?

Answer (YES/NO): YES